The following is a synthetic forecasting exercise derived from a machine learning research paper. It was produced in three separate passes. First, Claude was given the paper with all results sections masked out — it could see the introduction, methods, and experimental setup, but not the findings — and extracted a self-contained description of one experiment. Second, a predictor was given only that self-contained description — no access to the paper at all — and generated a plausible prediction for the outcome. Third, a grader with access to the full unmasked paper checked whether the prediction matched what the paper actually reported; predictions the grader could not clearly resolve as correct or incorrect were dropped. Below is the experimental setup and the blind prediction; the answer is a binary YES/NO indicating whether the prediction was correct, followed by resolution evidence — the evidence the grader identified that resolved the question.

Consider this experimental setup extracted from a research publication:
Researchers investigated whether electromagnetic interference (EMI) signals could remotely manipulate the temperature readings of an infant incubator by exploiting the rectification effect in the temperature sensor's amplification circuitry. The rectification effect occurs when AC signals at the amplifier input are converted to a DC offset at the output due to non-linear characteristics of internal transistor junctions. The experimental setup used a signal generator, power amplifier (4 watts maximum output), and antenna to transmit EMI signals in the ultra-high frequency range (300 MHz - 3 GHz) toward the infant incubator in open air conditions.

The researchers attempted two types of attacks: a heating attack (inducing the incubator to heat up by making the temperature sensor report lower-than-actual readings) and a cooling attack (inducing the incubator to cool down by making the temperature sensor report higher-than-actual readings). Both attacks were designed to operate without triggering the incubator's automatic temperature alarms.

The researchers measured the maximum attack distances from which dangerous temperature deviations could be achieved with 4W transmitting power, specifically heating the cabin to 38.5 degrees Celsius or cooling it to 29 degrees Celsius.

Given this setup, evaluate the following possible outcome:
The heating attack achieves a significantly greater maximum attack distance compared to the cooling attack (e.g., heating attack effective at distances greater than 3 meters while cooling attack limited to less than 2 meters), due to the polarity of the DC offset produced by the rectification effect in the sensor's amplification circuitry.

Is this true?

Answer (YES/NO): NO